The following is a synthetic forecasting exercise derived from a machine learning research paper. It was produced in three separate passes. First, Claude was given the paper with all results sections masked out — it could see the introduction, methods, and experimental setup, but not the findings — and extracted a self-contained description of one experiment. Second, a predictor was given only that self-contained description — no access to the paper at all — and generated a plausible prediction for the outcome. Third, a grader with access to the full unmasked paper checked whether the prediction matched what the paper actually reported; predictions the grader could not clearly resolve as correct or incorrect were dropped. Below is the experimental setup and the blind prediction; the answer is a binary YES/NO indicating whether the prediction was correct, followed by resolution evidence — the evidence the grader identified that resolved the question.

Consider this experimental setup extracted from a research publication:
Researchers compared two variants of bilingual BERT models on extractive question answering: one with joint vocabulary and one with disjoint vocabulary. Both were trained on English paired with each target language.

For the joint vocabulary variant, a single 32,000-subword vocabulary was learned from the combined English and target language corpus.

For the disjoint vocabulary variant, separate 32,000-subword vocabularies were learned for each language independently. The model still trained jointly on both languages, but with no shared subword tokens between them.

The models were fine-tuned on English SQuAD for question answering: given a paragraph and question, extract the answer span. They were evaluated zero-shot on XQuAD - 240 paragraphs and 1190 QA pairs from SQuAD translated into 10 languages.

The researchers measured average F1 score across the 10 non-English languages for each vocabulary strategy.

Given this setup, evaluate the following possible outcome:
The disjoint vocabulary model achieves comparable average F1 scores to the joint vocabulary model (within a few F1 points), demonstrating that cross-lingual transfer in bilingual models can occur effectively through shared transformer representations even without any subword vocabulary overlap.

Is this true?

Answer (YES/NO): YES